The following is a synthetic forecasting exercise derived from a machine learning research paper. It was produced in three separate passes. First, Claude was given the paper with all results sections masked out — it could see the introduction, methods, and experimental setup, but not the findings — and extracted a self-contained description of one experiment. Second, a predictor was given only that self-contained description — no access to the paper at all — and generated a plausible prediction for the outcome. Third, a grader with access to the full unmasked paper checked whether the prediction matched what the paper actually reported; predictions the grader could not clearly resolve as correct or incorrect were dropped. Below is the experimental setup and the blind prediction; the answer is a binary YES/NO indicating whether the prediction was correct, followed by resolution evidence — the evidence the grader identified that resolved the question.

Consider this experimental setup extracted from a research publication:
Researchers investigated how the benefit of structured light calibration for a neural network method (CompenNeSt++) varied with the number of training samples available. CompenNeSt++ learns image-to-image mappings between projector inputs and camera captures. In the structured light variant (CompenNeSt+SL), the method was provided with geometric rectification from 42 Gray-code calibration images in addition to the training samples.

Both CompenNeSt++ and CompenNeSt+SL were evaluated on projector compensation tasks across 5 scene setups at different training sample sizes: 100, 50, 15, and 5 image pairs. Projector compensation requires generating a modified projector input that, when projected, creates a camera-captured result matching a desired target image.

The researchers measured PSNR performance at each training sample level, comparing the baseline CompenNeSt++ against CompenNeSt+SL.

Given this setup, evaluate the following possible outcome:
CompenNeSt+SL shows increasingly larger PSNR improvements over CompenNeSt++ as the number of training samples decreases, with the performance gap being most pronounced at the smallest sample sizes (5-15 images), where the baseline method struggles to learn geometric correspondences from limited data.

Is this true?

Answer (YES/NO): NO